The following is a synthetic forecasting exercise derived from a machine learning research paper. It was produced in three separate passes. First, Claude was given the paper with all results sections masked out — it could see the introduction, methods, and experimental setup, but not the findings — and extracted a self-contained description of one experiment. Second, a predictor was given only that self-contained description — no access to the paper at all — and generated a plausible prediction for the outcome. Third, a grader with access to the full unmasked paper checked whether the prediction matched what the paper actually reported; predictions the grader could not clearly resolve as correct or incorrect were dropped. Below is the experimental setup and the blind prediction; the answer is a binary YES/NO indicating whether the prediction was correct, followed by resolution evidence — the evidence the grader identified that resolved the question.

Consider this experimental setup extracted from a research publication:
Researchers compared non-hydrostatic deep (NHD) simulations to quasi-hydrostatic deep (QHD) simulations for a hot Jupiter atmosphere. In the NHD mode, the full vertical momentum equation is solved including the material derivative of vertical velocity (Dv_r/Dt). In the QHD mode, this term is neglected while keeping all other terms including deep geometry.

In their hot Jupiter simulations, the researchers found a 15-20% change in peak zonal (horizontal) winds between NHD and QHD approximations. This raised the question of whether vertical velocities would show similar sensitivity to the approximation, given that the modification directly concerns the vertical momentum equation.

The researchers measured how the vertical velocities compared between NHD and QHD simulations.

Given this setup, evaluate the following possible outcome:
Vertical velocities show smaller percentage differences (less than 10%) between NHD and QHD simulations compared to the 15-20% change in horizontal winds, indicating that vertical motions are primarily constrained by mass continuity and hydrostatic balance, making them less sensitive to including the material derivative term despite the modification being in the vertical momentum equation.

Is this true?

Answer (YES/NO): YES